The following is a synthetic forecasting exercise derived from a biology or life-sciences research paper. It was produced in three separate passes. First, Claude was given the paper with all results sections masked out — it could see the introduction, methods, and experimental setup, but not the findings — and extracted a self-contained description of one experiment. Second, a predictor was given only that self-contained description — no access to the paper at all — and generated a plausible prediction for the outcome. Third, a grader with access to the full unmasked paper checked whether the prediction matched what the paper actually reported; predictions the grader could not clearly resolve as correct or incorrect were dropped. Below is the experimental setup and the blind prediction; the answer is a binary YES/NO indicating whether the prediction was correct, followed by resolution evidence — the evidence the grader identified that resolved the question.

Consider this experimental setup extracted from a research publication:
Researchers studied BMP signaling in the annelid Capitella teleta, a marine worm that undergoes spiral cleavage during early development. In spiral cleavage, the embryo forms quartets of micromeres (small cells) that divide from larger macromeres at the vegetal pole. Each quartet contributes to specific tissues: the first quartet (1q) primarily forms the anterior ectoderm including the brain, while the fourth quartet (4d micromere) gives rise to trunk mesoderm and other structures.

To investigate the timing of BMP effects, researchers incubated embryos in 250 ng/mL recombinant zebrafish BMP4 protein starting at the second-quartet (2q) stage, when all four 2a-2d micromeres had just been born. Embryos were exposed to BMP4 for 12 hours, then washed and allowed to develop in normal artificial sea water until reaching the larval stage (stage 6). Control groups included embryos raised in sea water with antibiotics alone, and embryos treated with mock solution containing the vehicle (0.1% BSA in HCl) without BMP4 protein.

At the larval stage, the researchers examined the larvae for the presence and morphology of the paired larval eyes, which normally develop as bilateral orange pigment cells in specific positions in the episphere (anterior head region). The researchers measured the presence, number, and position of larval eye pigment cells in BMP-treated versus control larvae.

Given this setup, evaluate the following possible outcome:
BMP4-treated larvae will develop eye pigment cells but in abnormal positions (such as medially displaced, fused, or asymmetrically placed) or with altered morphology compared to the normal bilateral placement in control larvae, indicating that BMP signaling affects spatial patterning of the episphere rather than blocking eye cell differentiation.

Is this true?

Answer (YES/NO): NO